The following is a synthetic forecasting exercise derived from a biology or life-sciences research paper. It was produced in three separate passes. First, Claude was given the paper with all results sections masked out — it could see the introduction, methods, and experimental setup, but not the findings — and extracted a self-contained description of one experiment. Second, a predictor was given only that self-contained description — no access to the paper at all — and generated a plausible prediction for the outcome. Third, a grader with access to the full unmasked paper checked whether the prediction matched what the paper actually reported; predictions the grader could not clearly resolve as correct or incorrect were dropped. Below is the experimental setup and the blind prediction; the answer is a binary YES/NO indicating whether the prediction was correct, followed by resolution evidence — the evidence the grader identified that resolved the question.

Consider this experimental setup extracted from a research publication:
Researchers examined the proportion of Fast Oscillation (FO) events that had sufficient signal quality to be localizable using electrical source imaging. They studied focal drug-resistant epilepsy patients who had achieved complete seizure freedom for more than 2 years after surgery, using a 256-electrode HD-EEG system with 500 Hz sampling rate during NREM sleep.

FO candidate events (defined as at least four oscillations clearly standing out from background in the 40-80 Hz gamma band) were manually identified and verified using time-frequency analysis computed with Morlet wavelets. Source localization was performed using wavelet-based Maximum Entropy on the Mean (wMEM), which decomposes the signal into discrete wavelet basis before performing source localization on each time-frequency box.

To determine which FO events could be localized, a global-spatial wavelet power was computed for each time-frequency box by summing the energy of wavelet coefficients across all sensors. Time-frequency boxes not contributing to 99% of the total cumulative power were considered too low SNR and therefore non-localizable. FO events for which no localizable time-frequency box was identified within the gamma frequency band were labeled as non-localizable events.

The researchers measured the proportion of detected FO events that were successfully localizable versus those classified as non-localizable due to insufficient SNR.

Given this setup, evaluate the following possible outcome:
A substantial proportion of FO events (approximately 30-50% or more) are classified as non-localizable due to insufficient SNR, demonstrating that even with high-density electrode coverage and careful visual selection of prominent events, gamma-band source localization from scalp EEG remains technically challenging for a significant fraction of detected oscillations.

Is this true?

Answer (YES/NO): NO